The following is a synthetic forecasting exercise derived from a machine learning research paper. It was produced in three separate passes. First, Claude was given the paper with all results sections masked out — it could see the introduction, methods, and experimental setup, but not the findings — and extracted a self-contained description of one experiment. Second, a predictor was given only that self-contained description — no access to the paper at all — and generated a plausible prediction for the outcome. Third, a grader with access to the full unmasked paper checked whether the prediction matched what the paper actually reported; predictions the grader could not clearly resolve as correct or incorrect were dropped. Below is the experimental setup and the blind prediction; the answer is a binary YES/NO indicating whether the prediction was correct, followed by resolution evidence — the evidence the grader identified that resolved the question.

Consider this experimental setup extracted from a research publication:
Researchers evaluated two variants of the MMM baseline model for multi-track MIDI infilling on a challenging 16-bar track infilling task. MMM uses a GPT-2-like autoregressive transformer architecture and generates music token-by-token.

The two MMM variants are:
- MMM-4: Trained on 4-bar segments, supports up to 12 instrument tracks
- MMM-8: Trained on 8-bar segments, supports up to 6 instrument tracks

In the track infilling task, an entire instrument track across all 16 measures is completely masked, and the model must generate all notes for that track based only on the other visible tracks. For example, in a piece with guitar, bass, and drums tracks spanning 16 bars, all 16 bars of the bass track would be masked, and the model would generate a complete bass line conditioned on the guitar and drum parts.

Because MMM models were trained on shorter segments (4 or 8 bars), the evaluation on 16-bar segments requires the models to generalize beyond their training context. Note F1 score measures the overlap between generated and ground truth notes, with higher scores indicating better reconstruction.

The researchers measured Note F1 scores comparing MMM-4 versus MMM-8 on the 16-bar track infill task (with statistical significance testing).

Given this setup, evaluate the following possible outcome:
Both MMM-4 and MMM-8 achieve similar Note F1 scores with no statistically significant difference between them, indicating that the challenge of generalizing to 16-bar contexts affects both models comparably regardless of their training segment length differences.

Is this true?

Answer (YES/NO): NO